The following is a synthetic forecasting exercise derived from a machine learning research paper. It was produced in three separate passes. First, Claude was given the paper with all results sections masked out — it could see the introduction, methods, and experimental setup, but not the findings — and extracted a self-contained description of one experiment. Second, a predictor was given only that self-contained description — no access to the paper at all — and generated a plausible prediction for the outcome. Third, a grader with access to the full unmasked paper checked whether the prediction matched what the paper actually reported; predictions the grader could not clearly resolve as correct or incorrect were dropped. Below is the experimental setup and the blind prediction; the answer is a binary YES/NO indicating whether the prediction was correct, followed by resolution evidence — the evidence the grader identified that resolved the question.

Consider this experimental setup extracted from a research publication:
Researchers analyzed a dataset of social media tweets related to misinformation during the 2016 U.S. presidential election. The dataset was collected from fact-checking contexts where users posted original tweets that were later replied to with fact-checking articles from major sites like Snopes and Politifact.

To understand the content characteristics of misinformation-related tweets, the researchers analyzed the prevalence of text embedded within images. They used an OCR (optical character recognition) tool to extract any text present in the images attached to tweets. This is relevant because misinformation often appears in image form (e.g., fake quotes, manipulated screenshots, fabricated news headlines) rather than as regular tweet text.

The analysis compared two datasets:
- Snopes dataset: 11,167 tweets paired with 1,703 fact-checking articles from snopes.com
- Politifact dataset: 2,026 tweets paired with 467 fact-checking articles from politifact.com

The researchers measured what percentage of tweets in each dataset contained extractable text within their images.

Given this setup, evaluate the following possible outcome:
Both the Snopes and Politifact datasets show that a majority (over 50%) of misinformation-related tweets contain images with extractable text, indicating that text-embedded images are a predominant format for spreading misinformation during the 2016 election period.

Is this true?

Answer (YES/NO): YES